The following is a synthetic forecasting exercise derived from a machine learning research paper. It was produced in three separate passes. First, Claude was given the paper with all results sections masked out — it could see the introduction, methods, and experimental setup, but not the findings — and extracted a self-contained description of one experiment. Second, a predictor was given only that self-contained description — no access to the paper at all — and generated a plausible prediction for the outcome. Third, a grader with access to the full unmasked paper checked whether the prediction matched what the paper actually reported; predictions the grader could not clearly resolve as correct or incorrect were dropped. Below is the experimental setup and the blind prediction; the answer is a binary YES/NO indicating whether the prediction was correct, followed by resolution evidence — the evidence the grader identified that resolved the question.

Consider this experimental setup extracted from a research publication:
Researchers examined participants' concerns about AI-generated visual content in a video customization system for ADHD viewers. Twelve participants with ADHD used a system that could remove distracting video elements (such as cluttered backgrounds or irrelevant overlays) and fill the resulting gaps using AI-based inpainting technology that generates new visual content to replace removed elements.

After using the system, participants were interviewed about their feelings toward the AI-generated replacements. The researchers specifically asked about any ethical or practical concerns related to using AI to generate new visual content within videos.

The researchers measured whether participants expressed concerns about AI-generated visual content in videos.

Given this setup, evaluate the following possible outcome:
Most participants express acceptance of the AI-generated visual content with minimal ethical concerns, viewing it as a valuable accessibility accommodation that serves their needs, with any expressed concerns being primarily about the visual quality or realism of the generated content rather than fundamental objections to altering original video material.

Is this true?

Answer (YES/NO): NO